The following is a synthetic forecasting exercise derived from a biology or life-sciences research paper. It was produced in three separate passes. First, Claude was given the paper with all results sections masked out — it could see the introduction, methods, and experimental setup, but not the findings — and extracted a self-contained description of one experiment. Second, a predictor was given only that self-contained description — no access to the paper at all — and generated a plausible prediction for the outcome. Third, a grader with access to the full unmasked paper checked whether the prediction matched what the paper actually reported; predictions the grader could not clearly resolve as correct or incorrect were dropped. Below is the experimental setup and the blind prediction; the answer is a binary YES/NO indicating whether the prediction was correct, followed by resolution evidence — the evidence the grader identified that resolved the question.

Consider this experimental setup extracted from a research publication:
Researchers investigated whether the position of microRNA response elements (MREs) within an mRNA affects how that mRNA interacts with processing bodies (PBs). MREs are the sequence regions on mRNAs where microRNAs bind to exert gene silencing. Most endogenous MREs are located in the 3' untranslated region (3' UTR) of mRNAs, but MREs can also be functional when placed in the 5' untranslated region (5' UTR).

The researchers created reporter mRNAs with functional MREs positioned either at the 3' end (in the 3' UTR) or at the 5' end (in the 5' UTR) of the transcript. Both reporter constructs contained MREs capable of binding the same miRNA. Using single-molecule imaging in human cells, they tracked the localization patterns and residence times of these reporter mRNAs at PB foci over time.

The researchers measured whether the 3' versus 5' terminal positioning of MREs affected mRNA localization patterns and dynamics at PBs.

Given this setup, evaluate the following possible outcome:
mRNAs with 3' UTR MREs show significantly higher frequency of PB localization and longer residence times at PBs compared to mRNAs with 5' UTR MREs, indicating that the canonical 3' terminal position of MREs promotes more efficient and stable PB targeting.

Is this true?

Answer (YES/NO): YES